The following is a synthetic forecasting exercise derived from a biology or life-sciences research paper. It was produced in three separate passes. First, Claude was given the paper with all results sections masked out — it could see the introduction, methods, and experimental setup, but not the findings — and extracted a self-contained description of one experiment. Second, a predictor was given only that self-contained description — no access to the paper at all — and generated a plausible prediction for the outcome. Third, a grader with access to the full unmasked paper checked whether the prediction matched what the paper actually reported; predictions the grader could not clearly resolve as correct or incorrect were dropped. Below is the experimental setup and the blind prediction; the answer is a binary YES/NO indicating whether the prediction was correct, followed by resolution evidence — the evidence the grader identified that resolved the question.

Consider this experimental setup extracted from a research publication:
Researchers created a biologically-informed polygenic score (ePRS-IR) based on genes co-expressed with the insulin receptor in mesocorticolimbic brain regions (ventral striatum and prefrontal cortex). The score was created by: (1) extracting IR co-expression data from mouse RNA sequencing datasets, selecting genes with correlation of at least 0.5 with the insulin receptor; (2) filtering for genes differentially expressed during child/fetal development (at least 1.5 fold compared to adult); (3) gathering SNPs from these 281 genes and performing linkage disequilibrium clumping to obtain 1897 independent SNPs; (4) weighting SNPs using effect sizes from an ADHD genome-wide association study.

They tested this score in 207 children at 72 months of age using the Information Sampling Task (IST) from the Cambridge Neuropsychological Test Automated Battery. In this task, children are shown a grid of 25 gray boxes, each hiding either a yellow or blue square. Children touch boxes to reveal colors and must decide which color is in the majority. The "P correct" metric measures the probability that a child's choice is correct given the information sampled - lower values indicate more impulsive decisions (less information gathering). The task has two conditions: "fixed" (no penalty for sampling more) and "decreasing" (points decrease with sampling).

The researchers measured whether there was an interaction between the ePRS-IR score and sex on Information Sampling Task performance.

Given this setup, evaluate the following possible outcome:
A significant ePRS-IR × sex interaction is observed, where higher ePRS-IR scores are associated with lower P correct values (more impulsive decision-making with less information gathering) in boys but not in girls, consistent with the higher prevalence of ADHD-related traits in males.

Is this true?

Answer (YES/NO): NO